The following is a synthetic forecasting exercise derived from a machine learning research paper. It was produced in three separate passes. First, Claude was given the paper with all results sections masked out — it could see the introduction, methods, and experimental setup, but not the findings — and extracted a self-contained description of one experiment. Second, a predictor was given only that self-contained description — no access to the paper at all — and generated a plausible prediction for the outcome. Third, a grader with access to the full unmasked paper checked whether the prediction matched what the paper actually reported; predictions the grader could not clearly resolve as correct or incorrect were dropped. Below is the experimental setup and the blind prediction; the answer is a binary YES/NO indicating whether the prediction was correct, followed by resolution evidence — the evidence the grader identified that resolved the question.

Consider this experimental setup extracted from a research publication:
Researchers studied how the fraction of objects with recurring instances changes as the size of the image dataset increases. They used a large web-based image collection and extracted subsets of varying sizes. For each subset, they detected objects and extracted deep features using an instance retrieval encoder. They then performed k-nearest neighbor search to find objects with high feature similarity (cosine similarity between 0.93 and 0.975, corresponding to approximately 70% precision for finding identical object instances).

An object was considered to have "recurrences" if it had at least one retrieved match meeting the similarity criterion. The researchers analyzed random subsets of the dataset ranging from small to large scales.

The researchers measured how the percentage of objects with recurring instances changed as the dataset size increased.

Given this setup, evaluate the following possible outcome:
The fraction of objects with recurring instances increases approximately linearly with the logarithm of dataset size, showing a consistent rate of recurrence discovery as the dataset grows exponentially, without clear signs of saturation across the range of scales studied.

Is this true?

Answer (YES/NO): NO